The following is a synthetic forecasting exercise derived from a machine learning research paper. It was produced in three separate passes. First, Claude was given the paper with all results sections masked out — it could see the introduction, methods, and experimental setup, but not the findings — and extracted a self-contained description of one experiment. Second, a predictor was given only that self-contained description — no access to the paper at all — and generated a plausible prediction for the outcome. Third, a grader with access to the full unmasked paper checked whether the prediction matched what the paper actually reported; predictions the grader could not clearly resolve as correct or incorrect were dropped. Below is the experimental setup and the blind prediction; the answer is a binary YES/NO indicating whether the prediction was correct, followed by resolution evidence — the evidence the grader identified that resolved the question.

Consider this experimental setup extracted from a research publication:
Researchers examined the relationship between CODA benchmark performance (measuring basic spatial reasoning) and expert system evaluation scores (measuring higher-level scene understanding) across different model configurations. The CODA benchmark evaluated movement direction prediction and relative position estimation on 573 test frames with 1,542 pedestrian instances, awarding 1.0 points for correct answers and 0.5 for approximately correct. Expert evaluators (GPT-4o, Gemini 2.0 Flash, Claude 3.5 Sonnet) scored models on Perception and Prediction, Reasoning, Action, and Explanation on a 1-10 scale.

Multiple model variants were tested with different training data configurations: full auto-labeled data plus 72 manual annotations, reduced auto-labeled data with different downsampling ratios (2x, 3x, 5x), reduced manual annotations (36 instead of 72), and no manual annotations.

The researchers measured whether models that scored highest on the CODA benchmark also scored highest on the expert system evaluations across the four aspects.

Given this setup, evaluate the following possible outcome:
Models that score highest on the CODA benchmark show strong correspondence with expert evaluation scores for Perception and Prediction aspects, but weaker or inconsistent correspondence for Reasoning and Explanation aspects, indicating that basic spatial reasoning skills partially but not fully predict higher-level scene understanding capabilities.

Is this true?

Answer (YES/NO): NO